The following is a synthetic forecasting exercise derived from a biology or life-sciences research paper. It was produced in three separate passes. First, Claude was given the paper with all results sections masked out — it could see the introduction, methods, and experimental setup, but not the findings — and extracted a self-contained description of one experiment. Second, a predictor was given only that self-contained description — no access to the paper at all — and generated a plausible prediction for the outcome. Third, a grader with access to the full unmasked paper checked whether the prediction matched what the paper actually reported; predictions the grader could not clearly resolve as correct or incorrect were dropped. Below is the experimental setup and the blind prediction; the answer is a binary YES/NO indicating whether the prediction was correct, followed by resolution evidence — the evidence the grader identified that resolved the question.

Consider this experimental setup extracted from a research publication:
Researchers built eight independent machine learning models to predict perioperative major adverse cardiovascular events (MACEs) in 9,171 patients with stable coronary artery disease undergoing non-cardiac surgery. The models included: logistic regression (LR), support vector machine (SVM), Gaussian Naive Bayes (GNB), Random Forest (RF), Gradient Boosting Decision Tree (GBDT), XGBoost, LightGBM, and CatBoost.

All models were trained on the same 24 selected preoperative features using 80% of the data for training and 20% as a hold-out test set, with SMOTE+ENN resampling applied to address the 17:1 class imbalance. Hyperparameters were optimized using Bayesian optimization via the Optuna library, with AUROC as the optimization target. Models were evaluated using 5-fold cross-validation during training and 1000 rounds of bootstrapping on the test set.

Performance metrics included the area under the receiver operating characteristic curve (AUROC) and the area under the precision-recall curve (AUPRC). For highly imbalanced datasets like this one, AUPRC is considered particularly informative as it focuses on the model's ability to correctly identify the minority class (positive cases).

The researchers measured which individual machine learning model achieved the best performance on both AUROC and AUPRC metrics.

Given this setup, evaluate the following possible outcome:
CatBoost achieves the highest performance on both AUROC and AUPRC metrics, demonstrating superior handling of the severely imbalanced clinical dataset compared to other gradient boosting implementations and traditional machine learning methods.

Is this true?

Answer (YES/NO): NO